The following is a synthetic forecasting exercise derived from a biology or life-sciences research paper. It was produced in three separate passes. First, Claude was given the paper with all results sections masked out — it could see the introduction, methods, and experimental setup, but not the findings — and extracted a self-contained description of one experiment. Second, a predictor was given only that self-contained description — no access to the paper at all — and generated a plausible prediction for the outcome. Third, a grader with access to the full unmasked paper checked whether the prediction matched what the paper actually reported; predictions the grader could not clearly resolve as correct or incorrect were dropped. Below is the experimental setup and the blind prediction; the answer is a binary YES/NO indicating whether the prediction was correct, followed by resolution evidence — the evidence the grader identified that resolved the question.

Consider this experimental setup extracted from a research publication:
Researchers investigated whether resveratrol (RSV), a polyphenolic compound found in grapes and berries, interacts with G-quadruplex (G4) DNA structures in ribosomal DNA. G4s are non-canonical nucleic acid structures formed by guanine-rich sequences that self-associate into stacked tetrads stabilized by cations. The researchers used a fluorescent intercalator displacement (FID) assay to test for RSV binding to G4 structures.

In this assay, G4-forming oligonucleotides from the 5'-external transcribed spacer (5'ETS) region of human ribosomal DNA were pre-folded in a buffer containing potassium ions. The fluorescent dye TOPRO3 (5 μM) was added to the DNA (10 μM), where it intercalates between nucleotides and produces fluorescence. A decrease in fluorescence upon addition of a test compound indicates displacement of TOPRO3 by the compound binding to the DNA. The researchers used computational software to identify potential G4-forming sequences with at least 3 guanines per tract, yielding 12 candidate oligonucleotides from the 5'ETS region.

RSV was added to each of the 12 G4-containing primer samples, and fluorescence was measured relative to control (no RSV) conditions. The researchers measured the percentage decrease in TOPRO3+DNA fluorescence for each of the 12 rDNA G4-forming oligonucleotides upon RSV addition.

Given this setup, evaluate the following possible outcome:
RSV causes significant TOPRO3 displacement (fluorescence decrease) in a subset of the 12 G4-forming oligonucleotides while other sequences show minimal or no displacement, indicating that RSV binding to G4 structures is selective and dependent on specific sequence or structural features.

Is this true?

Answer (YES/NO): YES